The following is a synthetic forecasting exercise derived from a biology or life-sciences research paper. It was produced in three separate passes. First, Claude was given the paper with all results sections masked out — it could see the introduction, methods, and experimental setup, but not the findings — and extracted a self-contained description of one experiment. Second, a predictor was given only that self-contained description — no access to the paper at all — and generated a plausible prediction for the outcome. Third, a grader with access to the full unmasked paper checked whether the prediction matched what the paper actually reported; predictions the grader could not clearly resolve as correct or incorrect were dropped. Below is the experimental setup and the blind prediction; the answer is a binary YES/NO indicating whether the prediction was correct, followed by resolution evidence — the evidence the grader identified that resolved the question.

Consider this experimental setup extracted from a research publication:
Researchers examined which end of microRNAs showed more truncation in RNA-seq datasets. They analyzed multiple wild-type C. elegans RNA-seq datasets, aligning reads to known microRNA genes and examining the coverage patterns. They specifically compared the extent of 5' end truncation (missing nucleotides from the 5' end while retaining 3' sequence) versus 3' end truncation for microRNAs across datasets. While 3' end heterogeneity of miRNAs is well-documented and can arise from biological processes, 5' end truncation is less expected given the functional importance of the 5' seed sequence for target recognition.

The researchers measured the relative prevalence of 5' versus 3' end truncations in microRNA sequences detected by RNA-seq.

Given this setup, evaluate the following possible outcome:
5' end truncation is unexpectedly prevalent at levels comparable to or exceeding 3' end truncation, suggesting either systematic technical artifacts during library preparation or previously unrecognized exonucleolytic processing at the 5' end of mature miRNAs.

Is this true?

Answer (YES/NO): YES